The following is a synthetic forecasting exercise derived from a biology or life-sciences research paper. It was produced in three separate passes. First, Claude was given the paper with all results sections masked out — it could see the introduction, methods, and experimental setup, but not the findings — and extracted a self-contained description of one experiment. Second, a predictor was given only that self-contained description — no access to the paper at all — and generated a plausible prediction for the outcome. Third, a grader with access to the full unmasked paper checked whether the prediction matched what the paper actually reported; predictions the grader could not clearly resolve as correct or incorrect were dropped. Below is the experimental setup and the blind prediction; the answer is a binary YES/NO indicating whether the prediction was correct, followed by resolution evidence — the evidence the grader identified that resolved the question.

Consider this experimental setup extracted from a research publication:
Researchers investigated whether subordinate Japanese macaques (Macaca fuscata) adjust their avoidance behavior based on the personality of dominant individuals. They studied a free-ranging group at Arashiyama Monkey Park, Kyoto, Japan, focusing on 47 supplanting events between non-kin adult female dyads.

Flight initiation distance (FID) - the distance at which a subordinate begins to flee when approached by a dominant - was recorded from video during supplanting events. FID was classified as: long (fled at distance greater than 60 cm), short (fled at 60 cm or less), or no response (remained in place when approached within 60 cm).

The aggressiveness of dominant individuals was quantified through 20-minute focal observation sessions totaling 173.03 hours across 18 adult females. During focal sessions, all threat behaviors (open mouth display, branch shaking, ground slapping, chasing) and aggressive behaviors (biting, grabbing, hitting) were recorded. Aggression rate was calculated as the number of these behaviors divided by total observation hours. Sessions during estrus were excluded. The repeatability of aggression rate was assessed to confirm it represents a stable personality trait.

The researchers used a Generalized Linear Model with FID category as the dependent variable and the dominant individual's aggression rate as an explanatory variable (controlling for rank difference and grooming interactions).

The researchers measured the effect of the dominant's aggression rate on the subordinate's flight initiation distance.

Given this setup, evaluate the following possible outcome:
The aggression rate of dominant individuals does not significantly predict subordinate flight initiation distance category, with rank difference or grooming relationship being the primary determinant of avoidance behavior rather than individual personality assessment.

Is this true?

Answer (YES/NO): NO